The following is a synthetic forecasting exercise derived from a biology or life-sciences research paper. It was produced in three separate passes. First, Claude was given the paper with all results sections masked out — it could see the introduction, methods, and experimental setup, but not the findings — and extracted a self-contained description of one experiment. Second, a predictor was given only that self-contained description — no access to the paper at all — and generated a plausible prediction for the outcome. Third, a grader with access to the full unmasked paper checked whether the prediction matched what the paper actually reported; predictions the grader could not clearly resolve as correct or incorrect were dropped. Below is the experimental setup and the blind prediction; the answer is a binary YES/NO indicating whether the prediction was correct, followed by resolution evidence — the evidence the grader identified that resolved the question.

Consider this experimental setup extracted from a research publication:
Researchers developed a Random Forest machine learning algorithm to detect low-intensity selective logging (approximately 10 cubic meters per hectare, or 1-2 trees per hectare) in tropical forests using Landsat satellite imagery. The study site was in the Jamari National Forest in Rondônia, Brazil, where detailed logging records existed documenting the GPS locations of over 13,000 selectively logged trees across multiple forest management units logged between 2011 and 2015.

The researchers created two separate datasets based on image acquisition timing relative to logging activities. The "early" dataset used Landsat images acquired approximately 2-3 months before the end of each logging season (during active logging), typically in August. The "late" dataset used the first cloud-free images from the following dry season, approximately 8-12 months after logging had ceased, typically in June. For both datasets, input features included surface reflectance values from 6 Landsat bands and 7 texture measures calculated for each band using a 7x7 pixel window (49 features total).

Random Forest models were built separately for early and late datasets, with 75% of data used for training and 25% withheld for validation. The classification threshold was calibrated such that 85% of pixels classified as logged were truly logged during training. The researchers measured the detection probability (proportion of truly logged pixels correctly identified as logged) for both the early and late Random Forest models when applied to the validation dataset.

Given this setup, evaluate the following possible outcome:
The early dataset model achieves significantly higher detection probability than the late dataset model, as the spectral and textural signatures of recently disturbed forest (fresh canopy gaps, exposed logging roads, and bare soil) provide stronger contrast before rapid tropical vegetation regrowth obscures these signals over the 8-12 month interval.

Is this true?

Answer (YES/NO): YES